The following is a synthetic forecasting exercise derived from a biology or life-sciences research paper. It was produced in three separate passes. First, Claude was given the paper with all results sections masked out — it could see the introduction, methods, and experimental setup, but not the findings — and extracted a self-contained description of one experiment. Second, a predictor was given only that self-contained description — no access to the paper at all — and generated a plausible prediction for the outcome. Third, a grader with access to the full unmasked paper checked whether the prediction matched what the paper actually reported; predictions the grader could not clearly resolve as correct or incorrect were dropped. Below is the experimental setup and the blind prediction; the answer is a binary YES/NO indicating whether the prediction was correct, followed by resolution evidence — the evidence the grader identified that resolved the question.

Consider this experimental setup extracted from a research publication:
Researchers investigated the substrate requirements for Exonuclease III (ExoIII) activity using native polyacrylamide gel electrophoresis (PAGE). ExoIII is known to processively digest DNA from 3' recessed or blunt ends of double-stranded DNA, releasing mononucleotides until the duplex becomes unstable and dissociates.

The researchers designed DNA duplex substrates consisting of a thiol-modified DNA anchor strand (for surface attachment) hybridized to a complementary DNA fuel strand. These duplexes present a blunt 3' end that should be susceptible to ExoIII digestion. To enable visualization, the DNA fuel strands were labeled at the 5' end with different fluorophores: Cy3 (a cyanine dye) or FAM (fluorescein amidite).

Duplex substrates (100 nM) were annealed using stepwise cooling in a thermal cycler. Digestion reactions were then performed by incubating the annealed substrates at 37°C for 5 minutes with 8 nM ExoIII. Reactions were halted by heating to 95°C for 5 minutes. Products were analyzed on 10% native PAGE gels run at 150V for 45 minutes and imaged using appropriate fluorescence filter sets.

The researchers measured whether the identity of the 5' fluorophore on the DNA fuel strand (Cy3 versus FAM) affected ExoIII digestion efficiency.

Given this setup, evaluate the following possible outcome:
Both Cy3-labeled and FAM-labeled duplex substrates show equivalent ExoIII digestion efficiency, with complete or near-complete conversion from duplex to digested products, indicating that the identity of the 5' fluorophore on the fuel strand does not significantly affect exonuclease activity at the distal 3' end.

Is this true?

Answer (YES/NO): NO